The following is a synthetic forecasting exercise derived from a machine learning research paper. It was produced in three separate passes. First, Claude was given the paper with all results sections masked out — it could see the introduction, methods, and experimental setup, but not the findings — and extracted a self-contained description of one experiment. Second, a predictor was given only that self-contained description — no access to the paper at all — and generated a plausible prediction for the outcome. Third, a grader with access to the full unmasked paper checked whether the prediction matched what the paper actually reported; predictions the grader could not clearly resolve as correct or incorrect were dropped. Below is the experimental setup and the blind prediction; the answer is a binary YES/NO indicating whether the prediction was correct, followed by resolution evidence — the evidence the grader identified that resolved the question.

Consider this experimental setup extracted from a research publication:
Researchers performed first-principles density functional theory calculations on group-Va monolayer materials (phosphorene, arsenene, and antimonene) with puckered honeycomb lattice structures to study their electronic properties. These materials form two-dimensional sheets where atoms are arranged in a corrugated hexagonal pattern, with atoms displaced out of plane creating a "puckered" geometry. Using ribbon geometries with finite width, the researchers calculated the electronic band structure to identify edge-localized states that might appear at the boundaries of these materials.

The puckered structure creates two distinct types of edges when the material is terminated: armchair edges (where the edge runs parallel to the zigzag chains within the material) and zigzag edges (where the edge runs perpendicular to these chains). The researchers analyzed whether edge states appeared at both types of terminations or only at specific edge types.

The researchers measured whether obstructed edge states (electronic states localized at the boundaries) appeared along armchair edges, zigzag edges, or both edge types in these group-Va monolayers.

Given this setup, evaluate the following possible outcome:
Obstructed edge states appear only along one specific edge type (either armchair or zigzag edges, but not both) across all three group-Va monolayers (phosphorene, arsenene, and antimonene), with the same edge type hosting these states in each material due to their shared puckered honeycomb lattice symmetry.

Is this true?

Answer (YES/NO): NO